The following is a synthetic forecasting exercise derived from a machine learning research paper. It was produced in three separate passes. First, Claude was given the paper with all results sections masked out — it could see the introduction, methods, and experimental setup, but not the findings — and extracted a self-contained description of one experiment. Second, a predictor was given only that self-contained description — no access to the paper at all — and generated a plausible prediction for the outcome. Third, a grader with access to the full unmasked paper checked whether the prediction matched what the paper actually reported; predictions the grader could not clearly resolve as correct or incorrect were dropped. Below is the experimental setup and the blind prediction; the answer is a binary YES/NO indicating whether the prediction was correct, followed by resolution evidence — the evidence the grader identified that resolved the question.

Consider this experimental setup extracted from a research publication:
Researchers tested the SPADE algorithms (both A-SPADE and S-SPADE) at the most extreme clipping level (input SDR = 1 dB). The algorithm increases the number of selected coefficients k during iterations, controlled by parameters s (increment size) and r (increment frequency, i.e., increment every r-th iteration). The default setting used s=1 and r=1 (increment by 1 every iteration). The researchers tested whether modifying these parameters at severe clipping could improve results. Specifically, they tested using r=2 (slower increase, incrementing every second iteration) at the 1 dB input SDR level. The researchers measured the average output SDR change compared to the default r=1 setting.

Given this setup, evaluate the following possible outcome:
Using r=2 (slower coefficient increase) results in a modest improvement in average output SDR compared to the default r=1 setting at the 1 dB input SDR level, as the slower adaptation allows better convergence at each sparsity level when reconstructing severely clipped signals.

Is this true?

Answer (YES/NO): YES